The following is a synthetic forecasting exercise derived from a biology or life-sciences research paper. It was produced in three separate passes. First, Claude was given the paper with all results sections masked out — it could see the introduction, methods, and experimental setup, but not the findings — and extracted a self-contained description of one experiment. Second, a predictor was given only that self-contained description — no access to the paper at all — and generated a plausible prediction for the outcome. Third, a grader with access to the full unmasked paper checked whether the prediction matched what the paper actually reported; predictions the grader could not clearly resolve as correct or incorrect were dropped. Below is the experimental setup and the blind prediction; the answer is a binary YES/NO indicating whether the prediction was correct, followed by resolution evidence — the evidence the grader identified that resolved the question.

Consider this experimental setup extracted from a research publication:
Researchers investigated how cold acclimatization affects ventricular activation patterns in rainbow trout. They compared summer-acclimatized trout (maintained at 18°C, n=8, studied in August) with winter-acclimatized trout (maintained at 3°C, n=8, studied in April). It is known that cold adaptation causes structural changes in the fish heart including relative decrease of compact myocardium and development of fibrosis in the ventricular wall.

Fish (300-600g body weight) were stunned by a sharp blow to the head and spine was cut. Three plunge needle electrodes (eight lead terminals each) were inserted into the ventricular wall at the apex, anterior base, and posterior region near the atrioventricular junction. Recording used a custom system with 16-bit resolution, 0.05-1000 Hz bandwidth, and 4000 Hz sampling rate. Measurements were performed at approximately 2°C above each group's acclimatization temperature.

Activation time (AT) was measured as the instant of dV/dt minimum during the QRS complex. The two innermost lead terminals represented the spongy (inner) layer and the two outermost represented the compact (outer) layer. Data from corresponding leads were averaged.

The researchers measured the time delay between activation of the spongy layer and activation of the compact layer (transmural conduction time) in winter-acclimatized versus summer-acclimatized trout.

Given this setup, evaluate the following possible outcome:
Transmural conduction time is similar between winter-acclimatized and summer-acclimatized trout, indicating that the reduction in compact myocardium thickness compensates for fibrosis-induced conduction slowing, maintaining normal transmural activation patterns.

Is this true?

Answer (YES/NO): NO